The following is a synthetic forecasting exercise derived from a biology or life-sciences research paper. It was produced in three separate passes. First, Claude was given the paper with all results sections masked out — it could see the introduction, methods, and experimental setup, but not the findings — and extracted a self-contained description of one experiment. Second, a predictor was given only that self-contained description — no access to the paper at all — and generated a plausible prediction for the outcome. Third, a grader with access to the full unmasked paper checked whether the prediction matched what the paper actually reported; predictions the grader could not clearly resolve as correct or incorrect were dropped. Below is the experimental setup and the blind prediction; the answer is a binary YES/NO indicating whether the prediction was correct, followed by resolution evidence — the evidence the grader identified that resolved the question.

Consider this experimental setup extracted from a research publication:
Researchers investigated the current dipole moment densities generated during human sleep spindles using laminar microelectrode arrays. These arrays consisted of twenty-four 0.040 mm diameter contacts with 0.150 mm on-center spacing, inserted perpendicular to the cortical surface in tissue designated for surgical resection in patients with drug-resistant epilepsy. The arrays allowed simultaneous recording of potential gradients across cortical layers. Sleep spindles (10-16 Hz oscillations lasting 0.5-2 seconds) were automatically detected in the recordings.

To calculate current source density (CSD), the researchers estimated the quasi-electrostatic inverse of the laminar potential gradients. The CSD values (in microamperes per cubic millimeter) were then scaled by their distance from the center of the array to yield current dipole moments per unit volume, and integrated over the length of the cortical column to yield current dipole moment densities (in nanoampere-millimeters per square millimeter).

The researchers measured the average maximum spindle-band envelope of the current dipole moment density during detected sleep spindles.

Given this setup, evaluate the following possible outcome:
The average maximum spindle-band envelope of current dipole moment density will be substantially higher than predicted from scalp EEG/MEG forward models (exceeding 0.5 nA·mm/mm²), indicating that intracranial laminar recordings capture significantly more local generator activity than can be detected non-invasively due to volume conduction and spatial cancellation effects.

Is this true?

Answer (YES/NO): NO